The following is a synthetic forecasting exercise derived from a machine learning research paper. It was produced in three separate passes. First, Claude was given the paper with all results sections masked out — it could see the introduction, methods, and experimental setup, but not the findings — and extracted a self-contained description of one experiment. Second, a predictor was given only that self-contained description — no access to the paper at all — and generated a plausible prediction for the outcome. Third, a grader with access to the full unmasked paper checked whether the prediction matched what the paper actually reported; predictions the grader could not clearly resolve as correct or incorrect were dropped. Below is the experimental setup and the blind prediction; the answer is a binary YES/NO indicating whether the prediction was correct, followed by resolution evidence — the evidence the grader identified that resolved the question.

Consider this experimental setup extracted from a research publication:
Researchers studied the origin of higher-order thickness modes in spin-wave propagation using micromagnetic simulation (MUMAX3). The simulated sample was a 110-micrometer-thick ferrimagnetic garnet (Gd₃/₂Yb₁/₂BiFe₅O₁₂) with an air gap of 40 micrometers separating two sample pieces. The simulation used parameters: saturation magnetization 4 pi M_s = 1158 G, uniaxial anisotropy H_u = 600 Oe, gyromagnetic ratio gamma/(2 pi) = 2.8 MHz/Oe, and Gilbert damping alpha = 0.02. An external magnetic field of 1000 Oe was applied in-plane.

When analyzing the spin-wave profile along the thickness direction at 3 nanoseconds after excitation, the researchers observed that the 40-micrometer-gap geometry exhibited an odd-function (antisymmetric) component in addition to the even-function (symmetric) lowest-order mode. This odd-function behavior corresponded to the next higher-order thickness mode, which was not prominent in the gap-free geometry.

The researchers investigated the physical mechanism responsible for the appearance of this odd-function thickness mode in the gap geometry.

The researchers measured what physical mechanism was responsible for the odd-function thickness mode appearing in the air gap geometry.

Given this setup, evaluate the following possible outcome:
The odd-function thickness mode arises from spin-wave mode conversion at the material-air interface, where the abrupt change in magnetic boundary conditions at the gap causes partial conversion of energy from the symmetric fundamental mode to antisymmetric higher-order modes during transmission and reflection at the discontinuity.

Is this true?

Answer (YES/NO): NO